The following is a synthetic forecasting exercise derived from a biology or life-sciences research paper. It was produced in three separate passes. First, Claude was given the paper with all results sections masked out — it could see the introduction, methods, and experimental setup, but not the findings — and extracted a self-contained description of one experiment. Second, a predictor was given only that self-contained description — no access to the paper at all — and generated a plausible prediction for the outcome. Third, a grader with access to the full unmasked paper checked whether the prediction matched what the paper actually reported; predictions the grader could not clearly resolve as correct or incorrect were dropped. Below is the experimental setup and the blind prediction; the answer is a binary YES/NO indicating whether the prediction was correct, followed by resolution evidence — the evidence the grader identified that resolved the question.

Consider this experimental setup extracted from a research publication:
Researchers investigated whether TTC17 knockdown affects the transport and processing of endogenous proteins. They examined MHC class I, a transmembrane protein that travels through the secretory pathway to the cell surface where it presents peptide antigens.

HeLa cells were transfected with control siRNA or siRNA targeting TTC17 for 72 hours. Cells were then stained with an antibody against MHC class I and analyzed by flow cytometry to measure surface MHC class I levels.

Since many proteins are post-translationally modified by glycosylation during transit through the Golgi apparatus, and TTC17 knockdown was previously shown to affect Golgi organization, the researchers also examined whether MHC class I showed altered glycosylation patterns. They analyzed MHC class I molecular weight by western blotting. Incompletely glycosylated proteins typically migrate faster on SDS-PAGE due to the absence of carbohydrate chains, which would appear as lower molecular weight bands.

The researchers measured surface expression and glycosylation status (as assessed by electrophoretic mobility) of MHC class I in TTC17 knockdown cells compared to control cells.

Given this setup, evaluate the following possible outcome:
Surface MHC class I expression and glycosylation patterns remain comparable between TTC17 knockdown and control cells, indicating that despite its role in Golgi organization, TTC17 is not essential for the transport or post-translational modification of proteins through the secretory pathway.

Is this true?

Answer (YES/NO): NO